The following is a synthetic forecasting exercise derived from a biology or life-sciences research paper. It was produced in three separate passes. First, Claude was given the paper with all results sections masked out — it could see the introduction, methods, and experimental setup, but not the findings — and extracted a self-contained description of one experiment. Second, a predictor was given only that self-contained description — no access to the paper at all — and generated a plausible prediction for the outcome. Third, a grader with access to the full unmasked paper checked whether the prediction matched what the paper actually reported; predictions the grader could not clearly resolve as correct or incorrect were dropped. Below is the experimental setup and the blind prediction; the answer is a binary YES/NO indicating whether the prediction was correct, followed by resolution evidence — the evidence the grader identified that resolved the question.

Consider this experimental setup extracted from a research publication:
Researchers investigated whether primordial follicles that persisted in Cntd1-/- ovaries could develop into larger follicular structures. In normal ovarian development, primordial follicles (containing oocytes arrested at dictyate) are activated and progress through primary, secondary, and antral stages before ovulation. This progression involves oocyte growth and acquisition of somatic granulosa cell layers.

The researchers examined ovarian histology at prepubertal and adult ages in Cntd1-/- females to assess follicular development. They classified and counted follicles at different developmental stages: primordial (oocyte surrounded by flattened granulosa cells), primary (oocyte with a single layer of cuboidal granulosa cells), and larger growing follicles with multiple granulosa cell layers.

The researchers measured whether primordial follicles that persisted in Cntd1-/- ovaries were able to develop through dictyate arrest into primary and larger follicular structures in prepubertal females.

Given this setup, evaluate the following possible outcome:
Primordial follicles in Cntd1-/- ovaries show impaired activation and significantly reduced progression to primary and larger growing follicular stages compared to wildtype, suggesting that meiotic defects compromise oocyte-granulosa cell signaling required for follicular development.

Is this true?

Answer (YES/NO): NO